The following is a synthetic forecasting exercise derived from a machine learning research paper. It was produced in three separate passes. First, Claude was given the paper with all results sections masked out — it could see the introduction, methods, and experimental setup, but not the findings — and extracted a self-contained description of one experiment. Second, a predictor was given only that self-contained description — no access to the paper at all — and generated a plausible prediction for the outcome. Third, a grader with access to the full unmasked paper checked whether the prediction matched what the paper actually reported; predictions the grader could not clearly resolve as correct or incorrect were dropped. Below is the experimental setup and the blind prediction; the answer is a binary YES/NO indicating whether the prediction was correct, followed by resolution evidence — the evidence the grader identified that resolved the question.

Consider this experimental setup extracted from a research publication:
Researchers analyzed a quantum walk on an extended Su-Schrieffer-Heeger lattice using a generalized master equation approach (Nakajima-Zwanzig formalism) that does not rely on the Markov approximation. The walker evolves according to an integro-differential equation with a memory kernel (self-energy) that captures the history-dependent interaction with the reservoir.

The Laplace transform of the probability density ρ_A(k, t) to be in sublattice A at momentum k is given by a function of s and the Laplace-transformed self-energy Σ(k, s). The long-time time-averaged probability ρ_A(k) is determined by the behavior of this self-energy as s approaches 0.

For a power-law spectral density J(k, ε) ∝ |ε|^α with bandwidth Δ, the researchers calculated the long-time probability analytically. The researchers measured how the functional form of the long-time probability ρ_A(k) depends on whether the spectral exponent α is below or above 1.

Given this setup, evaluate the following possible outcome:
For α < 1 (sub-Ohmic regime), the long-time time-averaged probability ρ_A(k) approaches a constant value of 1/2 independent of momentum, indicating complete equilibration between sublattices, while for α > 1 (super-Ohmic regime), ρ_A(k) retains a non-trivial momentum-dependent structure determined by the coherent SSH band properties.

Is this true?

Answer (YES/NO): NO